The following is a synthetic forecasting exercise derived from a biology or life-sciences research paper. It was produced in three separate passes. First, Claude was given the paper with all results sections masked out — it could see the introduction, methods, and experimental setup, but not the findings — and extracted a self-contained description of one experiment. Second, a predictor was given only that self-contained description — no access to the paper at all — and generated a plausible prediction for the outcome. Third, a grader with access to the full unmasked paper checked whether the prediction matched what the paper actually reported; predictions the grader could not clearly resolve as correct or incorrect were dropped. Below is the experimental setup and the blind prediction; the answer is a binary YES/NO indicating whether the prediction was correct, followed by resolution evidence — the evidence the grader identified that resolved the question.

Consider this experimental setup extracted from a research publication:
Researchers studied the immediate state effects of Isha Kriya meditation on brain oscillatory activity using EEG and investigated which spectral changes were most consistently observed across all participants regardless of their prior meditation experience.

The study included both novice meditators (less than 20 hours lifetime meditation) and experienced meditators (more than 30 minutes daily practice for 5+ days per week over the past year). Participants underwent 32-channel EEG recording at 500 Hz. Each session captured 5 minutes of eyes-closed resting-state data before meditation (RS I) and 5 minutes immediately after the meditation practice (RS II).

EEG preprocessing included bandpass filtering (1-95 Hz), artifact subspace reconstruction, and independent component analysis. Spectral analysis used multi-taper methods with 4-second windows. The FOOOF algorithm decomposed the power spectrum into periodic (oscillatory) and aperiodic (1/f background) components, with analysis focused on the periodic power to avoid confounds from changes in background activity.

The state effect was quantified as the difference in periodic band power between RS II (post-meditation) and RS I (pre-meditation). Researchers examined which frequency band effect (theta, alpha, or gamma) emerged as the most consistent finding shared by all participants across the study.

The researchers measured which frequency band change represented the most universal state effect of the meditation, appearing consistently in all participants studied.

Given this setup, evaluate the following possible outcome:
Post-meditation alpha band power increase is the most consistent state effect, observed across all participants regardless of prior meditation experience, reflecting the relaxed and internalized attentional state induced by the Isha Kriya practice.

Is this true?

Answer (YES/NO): NO